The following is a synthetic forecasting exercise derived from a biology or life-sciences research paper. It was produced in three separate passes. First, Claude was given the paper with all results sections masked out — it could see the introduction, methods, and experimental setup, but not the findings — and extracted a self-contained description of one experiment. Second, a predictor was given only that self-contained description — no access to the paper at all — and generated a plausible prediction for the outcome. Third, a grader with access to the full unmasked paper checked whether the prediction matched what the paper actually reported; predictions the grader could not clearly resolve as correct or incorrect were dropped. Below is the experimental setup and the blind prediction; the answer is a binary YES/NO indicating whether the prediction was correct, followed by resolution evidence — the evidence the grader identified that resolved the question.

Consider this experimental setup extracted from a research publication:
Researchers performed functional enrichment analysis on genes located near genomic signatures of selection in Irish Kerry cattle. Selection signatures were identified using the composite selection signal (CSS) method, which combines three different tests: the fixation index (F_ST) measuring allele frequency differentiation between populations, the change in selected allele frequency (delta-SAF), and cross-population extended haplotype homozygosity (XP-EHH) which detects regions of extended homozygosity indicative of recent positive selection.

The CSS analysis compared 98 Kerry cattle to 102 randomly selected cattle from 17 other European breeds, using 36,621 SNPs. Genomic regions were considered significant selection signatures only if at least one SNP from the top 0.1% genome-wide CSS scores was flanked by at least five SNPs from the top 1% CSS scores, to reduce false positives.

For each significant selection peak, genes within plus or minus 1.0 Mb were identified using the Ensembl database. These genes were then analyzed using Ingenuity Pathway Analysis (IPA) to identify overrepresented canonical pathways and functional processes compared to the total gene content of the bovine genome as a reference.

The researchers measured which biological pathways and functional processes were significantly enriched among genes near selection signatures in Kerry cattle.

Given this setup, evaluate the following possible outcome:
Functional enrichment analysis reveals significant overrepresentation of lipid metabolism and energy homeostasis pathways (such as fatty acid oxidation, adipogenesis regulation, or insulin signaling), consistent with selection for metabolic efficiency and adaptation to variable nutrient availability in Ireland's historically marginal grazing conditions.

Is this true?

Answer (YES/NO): NO